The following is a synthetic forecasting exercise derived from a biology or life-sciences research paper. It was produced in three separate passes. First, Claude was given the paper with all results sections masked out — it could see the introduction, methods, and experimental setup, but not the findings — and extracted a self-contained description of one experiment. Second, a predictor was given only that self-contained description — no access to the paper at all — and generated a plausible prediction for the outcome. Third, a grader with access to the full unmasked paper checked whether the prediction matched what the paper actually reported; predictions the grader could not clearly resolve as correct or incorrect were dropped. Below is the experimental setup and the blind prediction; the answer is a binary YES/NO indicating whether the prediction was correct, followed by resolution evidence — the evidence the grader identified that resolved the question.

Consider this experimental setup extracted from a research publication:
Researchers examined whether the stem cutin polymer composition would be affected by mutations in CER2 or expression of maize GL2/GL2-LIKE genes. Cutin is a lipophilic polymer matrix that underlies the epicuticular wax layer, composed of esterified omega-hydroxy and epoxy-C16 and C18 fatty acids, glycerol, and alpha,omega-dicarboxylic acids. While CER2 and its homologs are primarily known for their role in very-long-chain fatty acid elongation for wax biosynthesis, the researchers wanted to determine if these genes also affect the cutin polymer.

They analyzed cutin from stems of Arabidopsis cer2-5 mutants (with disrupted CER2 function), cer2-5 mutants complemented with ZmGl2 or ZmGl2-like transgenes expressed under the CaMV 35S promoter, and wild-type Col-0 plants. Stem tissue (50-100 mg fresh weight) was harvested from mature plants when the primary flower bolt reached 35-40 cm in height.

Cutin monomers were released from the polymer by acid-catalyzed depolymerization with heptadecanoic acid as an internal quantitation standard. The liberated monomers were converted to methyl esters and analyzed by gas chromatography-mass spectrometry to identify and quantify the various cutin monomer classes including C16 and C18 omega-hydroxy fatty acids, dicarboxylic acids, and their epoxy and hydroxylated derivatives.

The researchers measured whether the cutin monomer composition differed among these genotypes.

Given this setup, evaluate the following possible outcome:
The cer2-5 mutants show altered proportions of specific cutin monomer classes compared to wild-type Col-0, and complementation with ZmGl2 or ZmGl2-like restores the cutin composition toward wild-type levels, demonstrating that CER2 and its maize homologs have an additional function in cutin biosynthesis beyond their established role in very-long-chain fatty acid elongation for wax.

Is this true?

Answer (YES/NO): NO